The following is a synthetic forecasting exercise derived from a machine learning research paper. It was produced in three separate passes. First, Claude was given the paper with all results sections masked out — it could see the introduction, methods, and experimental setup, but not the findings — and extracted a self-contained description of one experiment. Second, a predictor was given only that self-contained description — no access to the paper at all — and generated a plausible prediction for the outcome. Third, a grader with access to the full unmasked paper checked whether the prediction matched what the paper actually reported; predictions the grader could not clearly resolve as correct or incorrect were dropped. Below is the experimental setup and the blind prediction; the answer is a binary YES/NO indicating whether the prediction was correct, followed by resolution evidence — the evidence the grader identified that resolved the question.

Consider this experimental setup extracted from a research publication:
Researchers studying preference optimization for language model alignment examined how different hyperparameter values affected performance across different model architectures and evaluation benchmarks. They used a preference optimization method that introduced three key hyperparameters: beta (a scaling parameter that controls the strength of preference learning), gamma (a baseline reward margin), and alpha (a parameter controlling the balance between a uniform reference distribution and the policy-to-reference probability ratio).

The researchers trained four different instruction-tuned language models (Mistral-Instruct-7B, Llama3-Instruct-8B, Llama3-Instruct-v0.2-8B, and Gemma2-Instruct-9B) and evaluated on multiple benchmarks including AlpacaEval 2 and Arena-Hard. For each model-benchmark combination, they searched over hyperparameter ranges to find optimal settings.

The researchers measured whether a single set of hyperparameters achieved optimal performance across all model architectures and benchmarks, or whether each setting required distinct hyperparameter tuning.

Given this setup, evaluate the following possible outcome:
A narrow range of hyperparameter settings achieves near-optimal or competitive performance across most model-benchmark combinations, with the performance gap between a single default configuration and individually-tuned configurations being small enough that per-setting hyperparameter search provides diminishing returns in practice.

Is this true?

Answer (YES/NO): NO